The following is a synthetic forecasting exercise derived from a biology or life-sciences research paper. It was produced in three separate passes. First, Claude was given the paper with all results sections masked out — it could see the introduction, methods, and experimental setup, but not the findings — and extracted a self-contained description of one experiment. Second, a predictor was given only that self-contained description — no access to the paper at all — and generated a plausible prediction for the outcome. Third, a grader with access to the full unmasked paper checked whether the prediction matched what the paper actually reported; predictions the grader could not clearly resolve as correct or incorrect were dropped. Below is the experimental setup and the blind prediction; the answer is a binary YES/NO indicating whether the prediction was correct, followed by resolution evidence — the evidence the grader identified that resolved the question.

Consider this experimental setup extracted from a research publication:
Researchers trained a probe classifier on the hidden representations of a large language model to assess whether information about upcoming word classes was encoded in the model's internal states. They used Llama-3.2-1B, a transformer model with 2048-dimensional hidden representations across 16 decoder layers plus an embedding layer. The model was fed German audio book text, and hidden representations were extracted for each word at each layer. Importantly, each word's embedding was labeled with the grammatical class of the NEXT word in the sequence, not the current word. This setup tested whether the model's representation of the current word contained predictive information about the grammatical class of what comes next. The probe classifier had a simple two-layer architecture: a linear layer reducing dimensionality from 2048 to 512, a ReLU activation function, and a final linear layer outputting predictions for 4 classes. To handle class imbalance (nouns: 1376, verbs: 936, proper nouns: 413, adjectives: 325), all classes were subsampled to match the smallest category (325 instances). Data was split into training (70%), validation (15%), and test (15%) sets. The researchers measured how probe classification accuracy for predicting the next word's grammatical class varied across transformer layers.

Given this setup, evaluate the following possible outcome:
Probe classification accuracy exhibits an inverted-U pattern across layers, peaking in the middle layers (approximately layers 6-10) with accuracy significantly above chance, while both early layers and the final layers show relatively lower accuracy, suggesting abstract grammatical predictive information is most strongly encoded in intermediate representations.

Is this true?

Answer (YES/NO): NO